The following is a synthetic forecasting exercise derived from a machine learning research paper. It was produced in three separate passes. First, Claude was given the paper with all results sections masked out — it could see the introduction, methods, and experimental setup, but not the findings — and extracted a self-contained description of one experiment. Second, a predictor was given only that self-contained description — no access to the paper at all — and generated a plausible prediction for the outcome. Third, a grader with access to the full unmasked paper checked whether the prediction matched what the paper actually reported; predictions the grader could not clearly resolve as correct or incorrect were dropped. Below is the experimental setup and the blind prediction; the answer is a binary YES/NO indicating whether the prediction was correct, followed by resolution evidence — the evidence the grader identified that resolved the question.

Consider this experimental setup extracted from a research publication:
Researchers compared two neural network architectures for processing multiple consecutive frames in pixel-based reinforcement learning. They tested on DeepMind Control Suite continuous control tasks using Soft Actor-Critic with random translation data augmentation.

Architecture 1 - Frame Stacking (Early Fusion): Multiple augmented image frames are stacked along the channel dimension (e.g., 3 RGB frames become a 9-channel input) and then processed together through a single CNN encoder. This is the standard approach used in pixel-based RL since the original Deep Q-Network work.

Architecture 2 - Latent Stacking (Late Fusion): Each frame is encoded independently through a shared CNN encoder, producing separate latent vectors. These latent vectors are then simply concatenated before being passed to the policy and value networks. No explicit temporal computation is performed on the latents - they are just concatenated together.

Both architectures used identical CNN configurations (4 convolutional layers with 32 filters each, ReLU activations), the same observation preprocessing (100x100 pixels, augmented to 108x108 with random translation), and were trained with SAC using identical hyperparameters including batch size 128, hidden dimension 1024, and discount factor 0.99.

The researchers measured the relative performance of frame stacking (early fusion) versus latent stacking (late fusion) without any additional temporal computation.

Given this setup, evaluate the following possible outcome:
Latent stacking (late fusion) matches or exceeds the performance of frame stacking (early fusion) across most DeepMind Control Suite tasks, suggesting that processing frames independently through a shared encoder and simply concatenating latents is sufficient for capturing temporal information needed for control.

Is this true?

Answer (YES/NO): NO